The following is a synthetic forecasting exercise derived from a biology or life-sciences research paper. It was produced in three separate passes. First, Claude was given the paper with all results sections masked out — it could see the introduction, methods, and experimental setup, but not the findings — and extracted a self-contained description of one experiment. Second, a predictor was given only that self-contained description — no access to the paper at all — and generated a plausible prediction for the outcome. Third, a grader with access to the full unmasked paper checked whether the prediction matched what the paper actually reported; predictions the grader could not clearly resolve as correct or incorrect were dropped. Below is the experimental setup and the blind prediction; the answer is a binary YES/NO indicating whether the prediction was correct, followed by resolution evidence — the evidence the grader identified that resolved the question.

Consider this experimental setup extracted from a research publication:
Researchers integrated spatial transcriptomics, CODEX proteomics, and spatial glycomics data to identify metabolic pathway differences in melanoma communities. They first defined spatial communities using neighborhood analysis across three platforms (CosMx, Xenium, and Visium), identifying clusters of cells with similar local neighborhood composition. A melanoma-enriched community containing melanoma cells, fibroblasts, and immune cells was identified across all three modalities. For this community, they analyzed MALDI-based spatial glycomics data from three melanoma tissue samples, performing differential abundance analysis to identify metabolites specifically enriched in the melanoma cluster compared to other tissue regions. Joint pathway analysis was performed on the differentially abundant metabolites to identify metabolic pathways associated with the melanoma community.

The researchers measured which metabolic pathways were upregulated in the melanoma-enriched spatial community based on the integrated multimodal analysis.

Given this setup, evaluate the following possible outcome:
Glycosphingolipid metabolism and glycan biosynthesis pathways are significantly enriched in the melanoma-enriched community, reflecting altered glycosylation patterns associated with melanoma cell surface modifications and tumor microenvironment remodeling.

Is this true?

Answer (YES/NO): NO